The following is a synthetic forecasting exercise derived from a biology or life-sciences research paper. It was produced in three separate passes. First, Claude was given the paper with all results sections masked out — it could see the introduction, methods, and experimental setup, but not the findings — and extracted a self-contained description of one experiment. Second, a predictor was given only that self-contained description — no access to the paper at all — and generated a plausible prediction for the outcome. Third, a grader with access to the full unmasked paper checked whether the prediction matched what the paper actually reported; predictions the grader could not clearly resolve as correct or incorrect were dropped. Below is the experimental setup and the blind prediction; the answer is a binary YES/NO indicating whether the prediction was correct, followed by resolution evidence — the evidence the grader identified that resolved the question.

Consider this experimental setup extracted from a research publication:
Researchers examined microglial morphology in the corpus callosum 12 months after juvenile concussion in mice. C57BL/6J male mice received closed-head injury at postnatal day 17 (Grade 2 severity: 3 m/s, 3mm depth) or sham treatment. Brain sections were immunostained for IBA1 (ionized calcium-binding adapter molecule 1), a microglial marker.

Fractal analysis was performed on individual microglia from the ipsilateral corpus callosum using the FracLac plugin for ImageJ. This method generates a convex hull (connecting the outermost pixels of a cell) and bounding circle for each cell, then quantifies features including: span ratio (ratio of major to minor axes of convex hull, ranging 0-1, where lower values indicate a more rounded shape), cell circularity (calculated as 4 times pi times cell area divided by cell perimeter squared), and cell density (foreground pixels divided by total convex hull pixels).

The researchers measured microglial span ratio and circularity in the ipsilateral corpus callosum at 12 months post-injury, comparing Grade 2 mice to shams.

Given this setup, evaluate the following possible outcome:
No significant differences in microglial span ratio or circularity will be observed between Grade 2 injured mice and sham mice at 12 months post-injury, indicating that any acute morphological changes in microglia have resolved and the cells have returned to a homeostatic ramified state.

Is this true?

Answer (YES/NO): NO